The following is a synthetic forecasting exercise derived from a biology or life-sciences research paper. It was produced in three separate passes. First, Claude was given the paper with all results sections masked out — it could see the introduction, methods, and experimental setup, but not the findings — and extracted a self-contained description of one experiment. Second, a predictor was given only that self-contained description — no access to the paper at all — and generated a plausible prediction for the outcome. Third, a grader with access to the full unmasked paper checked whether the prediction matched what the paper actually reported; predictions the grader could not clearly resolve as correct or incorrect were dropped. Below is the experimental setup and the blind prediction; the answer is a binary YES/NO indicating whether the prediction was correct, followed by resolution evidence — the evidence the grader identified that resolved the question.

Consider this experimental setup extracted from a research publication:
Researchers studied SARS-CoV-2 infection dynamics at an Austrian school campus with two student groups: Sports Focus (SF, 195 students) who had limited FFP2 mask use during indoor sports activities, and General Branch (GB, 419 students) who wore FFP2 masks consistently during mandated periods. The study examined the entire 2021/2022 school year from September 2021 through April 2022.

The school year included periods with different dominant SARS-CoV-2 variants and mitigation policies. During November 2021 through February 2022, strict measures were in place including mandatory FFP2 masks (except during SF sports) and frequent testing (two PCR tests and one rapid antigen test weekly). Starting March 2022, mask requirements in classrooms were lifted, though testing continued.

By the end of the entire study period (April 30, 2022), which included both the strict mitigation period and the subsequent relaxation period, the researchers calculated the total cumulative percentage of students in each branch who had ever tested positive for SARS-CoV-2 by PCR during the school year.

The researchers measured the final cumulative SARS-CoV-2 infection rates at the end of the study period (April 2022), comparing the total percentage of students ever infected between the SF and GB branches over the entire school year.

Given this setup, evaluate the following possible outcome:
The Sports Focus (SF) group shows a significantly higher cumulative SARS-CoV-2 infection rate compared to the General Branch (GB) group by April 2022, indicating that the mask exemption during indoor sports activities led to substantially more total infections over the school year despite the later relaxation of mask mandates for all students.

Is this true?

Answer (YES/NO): NO